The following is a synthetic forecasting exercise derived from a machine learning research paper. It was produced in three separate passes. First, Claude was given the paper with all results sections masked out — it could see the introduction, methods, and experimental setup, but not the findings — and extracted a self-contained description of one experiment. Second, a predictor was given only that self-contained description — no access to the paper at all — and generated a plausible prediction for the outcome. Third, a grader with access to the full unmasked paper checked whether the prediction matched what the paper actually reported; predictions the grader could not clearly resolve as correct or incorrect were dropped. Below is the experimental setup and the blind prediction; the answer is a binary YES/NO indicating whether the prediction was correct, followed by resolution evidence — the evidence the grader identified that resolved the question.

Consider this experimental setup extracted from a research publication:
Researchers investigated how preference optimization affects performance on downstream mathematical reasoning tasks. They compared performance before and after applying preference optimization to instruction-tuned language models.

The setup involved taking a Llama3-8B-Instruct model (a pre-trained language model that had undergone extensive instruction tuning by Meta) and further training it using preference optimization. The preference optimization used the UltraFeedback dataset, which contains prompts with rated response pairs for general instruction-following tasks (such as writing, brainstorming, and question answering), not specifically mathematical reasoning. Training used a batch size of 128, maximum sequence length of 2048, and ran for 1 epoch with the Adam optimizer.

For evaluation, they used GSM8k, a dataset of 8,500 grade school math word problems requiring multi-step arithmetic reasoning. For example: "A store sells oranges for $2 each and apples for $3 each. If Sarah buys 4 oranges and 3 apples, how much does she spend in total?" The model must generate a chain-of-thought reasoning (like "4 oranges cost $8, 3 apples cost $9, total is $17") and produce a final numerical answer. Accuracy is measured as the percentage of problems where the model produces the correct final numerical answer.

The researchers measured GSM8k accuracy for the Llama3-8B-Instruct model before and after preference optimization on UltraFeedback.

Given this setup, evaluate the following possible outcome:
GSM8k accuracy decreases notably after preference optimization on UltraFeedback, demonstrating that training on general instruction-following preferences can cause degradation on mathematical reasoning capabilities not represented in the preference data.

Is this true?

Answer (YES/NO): YES